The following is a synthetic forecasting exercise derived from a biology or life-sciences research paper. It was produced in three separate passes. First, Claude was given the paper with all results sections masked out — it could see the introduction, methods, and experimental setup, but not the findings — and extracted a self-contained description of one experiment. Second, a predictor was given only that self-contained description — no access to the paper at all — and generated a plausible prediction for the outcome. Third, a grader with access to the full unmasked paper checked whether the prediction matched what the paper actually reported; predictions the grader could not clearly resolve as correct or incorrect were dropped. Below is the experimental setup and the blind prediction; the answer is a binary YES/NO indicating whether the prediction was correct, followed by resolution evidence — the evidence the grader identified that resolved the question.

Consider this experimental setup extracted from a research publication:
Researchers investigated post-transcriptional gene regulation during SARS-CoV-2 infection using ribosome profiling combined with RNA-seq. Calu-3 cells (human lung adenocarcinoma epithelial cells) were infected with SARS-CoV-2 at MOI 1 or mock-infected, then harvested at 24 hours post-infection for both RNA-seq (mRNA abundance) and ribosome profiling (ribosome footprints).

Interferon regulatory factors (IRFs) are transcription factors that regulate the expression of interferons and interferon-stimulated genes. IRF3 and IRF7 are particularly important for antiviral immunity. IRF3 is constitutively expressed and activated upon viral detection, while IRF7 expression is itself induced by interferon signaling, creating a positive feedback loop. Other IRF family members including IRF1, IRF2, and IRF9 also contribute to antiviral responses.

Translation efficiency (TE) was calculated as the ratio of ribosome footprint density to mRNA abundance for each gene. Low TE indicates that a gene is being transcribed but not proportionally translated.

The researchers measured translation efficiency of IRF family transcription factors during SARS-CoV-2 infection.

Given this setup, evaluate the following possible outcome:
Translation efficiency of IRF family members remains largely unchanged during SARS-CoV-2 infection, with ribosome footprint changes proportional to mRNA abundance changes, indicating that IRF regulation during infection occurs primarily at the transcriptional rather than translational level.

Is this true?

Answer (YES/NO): YES